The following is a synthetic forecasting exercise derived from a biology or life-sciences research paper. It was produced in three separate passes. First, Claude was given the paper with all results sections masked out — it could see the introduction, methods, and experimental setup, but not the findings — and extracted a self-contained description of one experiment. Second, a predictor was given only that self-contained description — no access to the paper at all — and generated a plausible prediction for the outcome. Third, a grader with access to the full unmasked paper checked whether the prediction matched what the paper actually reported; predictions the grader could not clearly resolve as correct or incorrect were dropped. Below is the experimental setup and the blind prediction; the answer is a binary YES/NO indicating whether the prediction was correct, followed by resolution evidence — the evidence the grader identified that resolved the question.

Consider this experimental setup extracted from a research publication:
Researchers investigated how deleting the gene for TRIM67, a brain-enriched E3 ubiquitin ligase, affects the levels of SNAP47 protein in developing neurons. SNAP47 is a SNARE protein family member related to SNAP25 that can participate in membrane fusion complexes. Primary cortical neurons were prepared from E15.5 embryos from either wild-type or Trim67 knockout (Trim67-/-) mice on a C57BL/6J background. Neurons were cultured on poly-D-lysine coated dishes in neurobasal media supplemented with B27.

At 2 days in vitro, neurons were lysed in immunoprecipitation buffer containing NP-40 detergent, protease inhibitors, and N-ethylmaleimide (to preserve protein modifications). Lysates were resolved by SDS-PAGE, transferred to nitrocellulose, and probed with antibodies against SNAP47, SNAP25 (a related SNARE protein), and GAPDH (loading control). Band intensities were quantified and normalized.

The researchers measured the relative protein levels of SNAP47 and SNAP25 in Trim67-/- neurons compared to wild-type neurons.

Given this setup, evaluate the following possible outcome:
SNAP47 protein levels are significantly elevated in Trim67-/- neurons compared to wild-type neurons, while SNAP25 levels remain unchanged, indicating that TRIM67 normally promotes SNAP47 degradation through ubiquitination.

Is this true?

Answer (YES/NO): NO